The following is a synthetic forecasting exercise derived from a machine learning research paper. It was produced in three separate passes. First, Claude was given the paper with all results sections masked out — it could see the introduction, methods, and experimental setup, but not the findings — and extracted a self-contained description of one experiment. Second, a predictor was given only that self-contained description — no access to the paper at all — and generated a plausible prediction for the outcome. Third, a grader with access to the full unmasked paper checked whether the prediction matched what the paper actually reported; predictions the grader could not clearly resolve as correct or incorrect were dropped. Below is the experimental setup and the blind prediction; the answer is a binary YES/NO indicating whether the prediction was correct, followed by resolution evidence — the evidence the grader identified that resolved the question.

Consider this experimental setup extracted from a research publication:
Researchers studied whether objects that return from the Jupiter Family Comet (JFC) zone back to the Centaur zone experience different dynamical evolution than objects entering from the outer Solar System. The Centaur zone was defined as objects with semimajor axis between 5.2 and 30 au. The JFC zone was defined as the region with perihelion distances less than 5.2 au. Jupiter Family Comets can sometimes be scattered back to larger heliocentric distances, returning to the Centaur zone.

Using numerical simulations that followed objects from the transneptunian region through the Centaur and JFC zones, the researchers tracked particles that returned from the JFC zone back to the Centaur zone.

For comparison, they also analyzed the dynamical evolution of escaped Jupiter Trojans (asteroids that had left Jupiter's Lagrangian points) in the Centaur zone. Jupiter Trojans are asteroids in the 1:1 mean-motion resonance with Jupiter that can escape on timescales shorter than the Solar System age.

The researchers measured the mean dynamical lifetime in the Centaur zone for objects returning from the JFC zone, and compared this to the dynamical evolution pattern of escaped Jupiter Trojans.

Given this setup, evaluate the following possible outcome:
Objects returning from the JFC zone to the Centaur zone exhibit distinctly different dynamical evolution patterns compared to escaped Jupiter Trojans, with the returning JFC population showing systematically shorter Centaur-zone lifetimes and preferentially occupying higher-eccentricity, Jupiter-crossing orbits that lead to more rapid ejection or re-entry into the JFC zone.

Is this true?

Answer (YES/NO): NO